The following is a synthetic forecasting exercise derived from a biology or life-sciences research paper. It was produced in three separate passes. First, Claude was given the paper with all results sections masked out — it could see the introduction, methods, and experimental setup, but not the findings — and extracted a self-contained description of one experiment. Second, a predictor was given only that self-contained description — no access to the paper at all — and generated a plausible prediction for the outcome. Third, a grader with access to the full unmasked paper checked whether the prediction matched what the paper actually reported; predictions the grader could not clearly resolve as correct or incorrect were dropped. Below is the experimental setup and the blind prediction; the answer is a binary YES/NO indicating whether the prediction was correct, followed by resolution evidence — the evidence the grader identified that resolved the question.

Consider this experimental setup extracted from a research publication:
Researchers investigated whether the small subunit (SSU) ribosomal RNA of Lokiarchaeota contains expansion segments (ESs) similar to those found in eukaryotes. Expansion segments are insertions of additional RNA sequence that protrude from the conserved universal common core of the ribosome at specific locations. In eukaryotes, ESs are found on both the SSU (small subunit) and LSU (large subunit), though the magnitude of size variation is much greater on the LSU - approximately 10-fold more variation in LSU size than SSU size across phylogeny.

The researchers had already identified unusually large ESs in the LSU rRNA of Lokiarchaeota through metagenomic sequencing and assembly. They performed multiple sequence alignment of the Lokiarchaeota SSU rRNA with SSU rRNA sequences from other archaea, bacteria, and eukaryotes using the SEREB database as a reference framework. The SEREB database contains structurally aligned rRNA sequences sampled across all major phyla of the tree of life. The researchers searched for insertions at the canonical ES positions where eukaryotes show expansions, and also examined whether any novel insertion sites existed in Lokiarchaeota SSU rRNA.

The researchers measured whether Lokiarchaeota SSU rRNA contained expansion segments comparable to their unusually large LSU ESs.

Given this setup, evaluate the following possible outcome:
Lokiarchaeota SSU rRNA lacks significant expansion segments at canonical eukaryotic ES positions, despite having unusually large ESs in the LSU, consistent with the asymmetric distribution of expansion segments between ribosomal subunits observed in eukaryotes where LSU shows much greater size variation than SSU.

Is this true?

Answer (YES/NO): YES